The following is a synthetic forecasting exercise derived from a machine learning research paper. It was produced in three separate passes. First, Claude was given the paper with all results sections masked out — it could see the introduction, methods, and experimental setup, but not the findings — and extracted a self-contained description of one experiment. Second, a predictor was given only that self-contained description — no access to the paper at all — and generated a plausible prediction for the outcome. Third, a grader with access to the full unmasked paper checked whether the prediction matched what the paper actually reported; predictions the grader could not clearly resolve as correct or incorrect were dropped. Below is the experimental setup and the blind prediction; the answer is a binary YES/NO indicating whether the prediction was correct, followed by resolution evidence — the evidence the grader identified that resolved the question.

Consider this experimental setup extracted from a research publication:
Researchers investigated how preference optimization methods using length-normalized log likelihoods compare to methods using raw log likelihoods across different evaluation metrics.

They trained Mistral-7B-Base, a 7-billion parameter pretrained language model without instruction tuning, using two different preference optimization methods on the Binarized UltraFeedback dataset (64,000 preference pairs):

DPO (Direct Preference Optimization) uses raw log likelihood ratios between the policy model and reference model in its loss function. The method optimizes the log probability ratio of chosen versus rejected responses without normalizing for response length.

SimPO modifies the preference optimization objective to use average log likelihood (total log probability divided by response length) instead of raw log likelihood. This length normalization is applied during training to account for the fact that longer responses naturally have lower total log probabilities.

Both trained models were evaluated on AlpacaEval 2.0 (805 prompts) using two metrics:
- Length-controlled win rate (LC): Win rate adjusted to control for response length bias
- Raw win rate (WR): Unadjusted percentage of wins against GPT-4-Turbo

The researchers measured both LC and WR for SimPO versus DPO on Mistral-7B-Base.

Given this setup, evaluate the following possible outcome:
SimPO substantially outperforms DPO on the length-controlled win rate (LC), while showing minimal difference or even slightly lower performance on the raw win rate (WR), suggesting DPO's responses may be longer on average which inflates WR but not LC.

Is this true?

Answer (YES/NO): NO